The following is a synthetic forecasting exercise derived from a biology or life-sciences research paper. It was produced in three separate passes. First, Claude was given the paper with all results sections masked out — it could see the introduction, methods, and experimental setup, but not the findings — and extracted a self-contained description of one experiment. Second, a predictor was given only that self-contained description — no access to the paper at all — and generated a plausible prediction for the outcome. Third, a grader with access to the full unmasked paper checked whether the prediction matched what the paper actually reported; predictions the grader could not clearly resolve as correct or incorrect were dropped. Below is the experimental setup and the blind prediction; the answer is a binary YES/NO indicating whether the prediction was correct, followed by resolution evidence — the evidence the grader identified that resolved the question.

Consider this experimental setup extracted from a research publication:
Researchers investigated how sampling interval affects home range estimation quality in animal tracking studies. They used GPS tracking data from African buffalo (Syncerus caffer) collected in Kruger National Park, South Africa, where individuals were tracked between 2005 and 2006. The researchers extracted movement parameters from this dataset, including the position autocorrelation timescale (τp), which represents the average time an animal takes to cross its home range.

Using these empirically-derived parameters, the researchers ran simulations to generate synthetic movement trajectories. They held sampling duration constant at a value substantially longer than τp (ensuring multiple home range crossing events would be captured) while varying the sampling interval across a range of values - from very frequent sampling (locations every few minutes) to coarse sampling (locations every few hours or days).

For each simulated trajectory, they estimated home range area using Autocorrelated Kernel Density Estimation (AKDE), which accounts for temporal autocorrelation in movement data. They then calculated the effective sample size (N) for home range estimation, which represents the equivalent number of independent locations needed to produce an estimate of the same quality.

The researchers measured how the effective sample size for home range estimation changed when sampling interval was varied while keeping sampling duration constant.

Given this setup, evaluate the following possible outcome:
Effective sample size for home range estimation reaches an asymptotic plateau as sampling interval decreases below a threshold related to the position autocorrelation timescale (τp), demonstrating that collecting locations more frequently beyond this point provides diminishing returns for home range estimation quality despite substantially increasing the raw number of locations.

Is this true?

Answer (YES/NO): NO